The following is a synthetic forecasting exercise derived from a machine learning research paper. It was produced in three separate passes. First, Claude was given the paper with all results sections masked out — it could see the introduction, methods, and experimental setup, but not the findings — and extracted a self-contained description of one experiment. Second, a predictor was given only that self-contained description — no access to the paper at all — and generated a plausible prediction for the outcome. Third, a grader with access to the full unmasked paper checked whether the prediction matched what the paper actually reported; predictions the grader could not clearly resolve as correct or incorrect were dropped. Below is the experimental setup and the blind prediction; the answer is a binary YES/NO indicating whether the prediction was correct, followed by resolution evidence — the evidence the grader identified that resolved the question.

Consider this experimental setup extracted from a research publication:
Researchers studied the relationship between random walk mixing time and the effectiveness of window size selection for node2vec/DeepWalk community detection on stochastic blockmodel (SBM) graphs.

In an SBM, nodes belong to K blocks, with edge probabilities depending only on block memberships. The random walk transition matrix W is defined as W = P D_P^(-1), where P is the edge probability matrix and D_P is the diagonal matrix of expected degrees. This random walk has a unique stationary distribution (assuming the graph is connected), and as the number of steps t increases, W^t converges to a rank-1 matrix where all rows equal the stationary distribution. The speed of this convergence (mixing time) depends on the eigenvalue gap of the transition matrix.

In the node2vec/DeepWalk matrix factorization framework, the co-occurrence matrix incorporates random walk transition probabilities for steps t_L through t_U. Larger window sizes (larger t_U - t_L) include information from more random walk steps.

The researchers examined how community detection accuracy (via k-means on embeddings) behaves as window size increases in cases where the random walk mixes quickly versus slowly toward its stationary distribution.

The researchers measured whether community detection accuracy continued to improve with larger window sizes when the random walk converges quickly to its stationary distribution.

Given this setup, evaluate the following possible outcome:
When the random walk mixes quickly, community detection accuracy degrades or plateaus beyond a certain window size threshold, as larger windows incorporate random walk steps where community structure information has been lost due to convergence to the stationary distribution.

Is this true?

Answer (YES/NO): YES